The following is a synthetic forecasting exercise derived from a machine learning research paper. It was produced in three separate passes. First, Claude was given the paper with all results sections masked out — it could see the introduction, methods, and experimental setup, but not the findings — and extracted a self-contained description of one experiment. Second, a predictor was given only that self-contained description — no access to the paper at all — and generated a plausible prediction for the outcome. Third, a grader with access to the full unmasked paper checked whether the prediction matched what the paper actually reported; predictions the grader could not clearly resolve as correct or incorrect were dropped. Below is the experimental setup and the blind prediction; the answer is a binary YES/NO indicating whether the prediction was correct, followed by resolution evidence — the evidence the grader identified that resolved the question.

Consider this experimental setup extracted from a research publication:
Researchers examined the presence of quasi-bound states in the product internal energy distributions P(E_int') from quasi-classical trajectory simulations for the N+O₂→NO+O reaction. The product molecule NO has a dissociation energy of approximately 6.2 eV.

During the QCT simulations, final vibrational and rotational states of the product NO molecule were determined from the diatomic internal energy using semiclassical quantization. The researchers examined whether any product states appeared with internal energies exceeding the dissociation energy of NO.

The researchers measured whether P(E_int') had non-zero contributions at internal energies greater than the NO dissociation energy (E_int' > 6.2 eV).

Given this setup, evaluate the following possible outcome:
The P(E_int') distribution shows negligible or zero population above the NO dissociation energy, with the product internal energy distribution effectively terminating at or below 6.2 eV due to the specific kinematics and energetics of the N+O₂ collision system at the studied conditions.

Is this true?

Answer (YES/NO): NO